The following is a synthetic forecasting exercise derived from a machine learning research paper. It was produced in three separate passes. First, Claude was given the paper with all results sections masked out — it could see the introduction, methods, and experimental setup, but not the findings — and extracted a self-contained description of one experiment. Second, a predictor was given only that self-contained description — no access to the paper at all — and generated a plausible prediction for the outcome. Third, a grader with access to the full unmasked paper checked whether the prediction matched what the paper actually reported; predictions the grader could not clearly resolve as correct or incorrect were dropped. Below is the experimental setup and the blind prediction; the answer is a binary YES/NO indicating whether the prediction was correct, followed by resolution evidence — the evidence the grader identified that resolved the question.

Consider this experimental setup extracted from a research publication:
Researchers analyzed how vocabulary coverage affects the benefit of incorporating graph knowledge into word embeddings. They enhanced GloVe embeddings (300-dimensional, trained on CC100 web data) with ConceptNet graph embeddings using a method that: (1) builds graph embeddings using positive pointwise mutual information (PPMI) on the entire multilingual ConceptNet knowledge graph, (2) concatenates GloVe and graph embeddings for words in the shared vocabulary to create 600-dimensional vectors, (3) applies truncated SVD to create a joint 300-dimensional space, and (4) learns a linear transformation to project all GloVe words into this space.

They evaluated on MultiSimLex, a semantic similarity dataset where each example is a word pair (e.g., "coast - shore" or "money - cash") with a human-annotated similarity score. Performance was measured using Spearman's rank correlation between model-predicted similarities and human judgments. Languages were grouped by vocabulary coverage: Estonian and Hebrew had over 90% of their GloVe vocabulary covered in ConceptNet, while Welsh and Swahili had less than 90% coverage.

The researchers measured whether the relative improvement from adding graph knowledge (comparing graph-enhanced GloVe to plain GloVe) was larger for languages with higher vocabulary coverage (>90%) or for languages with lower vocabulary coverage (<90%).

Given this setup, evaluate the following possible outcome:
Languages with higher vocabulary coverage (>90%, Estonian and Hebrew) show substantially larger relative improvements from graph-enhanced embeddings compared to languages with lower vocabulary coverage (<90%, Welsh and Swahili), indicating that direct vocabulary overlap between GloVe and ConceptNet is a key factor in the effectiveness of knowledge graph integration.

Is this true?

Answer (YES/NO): NO